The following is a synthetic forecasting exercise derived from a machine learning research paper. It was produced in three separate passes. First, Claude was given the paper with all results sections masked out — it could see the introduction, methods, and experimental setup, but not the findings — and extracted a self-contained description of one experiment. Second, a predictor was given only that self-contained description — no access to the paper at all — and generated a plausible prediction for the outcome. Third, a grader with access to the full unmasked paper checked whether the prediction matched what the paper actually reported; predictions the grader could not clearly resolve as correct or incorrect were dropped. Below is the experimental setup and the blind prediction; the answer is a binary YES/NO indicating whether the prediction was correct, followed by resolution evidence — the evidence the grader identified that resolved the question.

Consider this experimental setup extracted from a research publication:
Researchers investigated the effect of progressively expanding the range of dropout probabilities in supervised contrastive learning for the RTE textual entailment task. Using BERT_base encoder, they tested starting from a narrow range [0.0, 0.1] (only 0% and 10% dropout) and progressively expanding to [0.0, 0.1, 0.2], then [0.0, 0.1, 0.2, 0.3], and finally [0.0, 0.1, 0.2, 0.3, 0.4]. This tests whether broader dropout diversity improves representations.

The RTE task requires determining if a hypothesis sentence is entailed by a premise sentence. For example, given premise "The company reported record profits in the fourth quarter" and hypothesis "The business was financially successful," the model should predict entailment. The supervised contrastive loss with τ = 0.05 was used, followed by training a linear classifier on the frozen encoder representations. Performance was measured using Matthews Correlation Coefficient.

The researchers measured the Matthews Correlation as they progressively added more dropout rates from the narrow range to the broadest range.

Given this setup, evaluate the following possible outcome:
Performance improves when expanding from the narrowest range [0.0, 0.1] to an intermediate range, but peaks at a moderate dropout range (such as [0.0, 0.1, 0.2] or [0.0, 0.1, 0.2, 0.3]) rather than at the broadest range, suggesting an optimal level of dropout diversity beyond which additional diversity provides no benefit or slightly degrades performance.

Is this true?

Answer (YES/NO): YES